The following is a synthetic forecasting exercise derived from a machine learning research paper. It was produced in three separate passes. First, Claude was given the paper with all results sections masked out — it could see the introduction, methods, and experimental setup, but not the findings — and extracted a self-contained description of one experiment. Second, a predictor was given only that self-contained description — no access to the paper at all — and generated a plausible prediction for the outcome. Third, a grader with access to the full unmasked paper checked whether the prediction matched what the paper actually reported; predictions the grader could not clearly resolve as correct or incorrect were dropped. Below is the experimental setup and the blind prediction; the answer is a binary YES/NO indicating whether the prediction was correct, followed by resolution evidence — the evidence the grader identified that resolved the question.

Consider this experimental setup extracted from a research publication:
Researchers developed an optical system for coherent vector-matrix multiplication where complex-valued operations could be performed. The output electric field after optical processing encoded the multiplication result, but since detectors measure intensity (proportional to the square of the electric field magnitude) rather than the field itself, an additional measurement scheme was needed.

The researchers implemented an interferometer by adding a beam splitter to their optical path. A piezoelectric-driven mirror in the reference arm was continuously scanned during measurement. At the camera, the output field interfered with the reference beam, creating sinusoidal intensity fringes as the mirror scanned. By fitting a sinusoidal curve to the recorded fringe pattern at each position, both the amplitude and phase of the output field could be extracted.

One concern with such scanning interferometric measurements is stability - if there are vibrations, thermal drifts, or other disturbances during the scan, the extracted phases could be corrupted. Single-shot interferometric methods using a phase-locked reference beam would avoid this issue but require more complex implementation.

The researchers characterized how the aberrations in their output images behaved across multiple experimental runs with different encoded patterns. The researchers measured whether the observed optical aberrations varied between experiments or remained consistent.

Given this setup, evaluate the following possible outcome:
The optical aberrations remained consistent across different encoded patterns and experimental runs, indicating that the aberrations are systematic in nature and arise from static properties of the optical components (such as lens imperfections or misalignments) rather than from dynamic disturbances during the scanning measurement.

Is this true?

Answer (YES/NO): YES